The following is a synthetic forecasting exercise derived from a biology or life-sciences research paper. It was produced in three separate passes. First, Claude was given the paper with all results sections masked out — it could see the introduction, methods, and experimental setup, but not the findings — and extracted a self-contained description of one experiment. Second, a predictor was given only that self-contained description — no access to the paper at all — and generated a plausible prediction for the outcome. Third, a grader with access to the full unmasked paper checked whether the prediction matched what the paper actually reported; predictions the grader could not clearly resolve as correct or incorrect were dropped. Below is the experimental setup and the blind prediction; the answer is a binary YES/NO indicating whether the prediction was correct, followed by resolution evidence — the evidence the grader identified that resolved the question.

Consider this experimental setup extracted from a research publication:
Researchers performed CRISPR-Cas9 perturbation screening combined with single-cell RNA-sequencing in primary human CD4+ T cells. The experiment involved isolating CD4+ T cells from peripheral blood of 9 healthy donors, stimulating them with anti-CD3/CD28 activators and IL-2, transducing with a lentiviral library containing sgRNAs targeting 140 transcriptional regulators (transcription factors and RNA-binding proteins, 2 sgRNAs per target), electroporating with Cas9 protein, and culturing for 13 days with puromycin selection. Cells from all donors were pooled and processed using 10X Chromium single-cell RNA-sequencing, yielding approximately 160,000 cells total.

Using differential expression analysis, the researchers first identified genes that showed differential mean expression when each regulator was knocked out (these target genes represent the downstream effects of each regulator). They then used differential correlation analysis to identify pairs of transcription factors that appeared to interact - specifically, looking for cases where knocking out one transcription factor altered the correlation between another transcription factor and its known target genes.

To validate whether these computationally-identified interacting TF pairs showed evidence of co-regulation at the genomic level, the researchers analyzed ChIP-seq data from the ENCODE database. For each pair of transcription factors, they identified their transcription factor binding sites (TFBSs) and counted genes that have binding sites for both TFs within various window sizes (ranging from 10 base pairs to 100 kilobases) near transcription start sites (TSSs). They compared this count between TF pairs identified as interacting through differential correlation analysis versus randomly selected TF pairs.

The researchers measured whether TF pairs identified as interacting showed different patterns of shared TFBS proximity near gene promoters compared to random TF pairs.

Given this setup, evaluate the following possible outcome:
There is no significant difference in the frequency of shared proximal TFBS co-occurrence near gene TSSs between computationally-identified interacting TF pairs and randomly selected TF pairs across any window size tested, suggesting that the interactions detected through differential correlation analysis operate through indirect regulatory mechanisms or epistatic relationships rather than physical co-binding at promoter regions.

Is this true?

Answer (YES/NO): NO